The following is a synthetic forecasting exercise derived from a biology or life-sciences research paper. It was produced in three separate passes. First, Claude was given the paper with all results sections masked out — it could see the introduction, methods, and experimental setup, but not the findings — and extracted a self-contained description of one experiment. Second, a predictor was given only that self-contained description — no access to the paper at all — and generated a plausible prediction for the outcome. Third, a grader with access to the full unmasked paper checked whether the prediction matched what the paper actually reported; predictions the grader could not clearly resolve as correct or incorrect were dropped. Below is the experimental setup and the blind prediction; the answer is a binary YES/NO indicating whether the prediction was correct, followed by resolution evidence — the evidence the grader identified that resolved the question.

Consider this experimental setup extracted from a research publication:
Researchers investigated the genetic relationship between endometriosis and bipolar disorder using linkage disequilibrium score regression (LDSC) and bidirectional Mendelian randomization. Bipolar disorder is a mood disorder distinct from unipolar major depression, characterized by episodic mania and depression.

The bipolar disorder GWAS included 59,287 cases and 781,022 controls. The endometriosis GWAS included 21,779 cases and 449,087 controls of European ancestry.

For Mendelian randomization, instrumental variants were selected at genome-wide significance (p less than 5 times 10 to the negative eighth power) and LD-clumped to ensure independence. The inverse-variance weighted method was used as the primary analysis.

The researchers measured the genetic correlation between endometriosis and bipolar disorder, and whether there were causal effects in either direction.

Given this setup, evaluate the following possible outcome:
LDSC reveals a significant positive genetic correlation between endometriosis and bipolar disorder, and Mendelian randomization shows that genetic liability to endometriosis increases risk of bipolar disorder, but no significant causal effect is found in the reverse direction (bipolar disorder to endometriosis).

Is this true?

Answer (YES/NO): NO